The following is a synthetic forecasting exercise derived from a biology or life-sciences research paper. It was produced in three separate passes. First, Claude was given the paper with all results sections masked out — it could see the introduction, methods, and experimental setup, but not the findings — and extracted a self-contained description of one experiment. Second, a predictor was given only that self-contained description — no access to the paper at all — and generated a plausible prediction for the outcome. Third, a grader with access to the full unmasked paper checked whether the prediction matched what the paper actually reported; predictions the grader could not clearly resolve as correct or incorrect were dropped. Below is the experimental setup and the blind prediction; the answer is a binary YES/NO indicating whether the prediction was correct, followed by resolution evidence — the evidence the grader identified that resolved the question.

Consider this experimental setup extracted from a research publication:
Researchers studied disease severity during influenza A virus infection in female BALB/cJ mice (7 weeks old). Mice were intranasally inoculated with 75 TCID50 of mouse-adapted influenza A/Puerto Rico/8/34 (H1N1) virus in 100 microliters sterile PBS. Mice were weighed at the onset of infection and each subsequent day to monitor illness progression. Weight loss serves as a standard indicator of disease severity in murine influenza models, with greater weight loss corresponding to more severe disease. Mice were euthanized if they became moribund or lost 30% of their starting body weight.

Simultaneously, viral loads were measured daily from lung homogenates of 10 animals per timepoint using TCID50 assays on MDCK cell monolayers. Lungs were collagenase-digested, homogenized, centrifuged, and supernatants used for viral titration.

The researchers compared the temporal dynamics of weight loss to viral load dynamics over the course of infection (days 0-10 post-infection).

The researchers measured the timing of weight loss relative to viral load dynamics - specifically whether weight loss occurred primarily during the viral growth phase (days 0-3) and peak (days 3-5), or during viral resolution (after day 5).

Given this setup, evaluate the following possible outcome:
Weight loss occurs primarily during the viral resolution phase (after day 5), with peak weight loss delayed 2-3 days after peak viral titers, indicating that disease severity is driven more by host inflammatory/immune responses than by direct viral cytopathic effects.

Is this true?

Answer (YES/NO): NO